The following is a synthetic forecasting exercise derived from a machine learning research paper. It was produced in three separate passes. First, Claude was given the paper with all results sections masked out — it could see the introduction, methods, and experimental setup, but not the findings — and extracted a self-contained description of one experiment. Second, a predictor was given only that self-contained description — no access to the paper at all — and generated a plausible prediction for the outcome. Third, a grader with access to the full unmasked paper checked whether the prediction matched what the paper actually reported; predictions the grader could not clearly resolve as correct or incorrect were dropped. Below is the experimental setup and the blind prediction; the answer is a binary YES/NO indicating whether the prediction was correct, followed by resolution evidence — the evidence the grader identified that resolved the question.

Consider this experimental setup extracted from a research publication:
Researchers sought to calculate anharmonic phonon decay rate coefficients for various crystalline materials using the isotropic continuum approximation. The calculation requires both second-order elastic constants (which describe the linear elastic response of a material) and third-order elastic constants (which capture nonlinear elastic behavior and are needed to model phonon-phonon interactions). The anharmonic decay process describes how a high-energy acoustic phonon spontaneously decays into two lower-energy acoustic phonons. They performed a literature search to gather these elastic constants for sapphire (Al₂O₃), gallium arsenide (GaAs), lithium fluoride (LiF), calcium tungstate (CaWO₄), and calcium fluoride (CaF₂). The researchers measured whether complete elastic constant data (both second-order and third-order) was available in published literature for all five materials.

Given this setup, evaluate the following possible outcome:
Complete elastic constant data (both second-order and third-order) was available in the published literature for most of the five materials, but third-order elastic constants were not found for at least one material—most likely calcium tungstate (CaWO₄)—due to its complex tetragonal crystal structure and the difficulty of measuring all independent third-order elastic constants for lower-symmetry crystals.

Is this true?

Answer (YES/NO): YES